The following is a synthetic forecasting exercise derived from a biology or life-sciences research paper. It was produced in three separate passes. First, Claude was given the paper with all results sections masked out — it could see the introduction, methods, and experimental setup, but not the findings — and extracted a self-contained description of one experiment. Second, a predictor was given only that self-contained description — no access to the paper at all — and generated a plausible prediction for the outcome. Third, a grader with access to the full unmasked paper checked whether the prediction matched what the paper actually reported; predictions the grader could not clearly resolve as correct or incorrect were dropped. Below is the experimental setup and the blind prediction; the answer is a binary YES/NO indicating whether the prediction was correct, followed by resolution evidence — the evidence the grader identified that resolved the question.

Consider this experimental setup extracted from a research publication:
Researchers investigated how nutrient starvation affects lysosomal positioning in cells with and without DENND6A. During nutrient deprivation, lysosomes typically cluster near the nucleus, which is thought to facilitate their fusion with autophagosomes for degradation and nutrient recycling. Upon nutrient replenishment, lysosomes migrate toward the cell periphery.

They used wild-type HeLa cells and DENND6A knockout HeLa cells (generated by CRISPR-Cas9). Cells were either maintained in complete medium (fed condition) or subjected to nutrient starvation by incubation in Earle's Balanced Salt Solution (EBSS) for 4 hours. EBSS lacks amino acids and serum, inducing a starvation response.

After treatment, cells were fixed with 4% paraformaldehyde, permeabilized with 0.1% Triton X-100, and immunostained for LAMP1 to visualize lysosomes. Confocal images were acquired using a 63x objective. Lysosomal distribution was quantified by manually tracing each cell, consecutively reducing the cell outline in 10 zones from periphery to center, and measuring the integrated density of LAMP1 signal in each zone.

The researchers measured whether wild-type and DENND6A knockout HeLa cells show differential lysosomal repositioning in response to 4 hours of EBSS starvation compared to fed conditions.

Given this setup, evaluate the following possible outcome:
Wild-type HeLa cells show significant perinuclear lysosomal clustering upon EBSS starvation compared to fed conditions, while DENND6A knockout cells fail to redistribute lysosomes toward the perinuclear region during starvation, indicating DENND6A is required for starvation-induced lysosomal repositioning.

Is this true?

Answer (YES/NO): YES